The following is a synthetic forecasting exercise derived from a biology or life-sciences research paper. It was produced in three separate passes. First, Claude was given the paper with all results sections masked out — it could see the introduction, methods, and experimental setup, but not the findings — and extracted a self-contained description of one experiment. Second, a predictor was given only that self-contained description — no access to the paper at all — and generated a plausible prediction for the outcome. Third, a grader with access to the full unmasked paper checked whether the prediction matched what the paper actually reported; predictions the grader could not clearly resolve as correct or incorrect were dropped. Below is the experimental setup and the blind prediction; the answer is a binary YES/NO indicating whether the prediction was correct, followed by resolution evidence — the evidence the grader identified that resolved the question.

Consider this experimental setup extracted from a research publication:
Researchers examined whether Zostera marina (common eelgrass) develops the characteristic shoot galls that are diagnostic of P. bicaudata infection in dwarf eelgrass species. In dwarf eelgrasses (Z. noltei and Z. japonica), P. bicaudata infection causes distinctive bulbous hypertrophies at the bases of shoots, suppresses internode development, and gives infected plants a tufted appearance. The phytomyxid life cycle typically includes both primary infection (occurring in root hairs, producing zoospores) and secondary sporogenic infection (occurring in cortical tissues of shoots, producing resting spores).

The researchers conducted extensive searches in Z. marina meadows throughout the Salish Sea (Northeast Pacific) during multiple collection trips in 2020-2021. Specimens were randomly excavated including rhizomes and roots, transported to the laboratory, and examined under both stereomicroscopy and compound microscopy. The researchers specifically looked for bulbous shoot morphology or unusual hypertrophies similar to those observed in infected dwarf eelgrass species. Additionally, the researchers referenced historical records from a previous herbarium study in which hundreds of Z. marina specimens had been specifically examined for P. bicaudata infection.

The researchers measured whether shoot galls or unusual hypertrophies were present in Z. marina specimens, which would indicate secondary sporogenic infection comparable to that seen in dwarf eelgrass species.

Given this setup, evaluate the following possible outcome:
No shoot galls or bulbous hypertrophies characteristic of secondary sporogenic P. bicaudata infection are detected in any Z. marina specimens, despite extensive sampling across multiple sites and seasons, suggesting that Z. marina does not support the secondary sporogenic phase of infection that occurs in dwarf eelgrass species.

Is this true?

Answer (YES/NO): YES